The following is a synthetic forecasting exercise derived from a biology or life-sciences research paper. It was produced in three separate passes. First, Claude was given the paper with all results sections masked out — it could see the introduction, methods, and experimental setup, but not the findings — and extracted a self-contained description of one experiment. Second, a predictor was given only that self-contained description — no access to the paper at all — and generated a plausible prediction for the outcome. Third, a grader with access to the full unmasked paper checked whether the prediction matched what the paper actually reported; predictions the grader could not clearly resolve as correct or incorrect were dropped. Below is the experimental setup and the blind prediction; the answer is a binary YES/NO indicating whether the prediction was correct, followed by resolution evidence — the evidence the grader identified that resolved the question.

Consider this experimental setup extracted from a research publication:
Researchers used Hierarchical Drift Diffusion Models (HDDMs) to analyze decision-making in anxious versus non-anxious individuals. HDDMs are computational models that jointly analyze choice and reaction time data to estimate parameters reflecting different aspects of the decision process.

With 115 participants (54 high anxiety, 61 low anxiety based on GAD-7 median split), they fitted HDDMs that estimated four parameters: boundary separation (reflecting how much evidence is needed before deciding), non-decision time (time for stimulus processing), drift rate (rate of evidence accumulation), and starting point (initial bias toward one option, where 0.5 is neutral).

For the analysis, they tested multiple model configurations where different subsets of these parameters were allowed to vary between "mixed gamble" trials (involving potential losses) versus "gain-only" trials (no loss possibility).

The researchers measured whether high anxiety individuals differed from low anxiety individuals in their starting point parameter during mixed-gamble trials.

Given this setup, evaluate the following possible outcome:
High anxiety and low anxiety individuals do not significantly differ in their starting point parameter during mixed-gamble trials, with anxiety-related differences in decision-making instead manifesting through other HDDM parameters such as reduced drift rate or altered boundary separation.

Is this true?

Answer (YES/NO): NO